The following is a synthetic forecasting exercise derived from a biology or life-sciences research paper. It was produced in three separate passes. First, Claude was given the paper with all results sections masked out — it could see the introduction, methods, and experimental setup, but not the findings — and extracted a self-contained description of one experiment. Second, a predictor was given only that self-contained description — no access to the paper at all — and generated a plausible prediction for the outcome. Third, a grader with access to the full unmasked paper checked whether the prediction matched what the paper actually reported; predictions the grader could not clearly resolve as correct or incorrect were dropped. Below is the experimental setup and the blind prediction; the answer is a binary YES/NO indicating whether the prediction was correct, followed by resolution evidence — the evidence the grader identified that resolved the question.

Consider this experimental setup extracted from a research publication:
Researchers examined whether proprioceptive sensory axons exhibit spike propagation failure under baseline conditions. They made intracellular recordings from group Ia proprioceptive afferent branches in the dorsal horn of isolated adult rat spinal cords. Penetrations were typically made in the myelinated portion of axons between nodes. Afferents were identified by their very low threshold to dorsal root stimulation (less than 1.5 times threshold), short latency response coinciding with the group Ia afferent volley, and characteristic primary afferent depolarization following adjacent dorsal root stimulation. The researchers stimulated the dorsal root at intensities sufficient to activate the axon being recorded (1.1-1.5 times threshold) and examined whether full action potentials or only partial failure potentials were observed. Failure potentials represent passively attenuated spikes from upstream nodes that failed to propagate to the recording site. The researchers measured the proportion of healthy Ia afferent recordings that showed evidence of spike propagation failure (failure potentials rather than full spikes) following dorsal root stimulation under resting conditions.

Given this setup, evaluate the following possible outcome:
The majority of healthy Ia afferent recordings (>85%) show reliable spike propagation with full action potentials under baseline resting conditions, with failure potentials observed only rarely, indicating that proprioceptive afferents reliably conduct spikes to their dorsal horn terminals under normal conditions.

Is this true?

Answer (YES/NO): NO